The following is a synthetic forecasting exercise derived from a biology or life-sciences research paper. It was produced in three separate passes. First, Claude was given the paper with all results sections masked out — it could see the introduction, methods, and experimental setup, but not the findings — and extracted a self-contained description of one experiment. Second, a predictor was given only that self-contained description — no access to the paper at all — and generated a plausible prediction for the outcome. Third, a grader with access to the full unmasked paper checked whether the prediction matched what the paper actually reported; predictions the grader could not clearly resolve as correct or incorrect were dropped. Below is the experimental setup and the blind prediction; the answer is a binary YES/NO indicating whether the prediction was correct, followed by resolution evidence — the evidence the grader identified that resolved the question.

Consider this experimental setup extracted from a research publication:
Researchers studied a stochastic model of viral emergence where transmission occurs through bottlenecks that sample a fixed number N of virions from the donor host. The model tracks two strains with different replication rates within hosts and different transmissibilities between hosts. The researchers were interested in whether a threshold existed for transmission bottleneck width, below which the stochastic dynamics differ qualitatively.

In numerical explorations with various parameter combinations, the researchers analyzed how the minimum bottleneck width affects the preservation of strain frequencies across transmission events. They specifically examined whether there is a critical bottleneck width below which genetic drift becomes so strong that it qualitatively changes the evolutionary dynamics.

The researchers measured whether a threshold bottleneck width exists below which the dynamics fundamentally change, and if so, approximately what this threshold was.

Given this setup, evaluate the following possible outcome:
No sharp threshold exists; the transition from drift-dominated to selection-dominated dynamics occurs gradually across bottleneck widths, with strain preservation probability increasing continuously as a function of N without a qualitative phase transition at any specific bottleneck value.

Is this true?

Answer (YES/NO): NO